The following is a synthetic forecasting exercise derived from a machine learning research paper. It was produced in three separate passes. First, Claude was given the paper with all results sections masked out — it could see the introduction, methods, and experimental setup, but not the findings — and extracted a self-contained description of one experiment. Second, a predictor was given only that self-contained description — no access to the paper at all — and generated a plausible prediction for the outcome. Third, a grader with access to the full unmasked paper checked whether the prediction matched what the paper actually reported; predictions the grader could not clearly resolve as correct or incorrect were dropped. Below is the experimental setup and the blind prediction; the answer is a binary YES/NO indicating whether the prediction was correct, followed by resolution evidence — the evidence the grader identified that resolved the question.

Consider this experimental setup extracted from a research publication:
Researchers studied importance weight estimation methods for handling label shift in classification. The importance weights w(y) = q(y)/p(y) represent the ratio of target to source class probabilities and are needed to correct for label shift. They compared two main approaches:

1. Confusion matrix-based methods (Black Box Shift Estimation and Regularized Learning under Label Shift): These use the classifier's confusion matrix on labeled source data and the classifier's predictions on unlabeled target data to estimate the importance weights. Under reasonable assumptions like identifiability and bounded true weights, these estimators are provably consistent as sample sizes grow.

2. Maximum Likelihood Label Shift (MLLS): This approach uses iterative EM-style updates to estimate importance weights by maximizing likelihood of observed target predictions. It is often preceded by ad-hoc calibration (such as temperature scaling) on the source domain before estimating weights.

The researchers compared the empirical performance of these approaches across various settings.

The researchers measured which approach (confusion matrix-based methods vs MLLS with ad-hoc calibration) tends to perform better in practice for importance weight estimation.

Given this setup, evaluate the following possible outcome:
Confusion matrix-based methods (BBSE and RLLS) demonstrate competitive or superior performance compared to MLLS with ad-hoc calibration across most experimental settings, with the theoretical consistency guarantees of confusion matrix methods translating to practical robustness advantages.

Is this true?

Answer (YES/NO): NO